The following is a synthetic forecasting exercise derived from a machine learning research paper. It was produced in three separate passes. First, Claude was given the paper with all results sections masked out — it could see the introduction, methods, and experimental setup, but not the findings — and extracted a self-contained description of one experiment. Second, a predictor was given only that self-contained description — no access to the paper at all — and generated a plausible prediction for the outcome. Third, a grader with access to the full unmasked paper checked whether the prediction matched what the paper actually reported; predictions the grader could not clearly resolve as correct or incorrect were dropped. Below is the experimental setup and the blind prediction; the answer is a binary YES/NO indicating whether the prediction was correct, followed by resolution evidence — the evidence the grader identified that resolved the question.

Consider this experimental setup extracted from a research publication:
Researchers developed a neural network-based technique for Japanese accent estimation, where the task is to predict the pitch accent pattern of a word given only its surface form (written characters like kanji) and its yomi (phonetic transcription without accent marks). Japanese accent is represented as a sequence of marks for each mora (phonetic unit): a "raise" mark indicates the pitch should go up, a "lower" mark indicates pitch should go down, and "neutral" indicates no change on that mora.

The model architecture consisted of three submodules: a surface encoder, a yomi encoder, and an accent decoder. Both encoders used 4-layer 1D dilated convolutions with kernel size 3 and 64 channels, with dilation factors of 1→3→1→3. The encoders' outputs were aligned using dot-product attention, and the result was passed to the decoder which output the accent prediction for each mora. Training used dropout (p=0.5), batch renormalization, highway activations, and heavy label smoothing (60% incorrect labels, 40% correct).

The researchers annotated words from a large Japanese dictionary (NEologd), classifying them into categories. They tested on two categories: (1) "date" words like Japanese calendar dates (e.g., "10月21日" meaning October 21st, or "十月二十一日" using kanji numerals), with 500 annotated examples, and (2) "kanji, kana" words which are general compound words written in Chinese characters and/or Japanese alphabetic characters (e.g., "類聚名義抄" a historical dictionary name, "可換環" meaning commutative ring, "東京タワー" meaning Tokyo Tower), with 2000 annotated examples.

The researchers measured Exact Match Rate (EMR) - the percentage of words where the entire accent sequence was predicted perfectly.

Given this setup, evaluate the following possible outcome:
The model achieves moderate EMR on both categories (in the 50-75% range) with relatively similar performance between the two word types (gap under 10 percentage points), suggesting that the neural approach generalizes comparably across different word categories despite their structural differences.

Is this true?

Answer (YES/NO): NO